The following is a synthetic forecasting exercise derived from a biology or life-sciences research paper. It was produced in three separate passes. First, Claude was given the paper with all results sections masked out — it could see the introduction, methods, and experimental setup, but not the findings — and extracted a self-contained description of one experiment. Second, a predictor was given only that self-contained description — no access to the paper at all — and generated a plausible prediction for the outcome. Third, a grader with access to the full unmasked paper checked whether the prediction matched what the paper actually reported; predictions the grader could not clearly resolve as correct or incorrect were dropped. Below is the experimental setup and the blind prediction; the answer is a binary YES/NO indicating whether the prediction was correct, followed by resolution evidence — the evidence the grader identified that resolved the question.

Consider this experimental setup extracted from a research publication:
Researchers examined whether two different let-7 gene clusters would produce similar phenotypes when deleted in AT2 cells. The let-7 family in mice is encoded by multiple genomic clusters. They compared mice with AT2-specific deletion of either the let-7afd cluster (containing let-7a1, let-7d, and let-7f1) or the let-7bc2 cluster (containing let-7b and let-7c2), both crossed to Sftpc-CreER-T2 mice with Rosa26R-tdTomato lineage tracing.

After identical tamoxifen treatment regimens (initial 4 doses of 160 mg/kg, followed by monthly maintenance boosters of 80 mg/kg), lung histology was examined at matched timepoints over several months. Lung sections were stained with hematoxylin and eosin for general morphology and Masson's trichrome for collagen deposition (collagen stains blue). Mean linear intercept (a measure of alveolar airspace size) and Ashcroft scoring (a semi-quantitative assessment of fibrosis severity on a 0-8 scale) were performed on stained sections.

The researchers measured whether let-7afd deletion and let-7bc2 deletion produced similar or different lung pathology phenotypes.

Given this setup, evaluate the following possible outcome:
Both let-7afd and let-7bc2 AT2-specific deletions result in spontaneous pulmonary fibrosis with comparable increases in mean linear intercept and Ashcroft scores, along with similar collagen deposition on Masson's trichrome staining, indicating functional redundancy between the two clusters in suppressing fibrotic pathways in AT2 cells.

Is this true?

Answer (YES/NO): NO